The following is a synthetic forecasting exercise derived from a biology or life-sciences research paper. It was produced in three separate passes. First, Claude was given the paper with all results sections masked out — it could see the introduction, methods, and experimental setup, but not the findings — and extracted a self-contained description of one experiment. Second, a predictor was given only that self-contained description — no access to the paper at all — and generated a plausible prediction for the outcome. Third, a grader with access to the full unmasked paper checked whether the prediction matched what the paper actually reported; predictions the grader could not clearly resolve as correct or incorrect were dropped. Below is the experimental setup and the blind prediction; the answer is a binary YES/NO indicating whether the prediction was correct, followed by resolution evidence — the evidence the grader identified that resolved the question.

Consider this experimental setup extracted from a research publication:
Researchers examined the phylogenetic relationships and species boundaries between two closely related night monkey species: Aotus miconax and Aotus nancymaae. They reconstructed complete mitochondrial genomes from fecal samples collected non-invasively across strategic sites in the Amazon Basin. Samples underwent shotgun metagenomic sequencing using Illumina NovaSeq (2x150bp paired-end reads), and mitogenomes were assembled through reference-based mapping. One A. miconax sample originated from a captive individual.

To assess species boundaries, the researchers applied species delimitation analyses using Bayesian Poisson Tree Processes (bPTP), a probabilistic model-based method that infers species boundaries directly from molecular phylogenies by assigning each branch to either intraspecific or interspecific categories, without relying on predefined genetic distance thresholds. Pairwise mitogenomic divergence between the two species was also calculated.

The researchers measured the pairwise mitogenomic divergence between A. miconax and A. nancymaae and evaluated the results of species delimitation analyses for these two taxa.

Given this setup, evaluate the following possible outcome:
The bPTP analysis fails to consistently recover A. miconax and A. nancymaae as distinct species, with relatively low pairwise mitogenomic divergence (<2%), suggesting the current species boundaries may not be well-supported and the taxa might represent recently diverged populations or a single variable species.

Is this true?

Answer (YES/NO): YES